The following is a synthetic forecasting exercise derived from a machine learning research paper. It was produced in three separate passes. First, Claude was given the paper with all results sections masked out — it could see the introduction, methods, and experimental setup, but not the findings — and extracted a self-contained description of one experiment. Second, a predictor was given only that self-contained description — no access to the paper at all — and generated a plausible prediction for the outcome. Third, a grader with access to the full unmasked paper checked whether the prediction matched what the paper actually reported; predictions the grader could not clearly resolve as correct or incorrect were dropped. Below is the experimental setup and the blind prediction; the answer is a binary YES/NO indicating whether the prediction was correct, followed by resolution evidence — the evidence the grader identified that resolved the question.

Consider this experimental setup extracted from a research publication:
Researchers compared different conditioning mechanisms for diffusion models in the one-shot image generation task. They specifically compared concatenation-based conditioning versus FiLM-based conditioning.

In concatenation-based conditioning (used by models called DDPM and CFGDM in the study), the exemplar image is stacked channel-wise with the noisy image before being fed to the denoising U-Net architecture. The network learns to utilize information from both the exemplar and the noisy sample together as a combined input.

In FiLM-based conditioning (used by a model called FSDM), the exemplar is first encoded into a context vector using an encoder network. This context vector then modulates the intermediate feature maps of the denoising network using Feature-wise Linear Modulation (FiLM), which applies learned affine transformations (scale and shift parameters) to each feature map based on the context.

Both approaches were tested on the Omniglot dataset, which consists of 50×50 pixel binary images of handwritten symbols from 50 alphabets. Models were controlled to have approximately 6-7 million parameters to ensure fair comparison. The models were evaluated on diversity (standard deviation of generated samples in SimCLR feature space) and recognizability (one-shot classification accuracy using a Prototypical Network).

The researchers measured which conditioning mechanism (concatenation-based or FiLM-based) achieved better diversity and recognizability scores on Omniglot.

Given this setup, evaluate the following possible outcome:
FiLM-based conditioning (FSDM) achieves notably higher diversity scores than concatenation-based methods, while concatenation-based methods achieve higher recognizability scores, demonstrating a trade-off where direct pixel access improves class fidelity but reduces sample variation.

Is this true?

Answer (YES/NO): NO